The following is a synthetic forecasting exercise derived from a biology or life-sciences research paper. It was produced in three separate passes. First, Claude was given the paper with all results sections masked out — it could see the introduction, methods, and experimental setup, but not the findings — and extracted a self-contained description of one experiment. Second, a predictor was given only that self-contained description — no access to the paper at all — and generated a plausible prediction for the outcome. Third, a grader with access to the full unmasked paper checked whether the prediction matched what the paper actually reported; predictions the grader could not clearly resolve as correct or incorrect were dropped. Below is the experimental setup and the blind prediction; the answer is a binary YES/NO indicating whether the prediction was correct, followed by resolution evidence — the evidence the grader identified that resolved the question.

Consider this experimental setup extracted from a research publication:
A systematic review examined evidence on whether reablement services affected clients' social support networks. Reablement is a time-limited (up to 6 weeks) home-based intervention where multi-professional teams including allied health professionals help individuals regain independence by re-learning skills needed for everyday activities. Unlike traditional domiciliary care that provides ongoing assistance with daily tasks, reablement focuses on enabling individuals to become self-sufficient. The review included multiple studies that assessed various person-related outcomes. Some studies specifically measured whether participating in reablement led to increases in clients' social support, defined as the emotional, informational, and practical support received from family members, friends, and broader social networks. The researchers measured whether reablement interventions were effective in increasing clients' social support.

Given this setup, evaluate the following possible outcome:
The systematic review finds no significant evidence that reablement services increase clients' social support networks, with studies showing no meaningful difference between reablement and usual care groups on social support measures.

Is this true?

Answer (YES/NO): YES